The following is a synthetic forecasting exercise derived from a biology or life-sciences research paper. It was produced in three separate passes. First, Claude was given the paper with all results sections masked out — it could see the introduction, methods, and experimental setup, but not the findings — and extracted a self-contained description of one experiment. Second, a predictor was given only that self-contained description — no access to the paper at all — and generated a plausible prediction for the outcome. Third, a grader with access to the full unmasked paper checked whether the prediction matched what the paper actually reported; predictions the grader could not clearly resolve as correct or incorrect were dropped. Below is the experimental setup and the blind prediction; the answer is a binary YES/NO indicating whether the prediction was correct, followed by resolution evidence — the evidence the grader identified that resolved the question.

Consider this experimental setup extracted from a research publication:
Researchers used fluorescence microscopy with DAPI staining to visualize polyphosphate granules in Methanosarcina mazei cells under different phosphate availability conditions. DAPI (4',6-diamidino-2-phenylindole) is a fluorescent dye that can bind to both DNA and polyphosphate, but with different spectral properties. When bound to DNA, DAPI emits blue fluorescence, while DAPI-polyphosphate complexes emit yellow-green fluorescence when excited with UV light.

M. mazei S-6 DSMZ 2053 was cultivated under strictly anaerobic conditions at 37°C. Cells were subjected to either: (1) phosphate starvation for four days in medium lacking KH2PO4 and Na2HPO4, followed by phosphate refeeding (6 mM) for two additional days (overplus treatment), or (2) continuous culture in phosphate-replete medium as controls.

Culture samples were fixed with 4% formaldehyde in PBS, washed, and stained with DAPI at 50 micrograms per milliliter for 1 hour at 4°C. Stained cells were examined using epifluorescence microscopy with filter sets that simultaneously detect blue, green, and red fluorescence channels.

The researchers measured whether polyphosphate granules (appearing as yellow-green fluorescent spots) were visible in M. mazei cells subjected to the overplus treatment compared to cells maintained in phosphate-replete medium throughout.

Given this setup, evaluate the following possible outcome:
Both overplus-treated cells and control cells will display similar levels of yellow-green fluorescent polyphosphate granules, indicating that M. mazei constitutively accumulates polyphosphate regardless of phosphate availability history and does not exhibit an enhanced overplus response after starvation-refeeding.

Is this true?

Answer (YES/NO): NO